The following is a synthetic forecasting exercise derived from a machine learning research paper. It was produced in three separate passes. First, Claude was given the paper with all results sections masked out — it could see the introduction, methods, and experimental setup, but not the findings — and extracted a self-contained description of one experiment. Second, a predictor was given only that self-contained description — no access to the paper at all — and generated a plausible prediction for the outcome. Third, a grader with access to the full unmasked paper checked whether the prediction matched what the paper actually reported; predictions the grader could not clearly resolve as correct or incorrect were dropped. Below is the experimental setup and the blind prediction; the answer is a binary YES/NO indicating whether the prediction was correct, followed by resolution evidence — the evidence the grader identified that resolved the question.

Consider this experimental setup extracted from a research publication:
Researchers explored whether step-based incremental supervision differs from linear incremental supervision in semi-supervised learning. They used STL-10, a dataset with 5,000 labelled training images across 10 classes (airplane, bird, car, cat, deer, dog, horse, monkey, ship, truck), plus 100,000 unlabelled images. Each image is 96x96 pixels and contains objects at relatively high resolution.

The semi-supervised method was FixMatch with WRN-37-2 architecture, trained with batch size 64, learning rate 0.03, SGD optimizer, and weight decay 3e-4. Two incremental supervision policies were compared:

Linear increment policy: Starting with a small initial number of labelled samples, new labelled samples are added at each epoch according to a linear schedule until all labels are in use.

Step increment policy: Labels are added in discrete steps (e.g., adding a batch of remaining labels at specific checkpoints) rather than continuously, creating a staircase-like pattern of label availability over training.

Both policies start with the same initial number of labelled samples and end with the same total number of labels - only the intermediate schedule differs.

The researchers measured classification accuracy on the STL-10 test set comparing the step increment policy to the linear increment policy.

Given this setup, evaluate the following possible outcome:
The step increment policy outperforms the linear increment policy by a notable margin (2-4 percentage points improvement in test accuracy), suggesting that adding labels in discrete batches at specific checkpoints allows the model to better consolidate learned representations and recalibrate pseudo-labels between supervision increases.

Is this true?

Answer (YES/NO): NO